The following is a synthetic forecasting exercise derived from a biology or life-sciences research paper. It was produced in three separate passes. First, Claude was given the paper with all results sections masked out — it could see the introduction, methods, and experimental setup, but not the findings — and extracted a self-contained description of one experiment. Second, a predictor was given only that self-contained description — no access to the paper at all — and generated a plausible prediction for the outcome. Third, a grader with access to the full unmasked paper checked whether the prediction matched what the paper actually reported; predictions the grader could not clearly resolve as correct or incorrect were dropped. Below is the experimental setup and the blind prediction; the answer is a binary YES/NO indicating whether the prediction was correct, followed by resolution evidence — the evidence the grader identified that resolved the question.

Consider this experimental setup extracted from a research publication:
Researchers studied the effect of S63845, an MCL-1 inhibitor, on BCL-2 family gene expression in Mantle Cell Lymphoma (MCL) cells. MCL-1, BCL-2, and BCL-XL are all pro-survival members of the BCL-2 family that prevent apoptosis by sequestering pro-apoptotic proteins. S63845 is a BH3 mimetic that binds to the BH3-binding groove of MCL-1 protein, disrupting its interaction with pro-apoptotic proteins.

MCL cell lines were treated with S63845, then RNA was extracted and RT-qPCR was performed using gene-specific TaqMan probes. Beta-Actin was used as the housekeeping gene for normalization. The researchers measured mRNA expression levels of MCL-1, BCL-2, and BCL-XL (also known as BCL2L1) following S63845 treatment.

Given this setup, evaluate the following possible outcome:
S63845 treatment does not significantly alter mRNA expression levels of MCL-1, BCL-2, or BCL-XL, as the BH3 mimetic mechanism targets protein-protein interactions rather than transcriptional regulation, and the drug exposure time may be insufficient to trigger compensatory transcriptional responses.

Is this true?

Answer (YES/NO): YES